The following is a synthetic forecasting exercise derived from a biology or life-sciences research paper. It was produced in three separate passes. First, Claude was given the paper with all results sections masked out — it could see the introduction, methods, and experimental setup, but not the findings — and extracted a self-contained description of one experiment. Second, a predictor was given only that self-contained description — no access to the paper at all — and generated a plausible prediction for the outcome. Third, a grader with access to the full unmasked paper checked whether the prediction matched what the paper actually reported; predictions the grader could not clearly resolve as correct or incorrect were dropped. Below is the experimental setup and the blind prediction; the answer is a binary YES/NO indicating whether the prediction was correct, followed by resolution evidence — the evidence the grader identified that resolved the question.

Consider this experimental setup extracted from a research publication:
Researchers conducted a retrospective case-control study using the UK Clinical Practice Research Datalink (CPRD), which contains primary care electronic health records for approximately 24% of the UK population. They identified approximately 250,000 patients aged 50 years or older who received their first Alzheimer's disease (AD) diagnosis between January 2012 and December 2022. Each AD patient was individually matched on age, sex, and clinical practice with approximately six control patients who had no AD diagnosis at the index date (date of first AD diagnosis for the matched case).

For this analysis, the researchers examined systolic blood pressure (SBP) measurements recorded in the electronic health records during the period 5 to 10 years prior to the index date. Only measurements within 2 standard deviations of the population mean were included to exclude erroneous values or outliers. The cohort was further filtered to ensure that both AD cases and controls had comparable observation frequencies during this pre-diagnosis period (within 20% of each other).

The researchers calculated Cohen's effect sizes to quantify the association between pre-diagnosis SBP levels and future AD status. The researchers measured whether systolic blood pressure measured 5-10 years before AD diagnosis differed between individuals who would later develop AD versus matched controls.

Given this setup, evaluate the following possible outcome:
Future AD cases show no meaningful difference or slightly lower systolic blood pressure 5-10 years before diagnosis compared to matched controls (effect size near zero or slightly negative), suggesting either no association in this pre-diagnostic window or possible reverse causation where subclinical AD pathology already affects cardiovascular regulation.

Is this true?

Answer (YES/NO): NO